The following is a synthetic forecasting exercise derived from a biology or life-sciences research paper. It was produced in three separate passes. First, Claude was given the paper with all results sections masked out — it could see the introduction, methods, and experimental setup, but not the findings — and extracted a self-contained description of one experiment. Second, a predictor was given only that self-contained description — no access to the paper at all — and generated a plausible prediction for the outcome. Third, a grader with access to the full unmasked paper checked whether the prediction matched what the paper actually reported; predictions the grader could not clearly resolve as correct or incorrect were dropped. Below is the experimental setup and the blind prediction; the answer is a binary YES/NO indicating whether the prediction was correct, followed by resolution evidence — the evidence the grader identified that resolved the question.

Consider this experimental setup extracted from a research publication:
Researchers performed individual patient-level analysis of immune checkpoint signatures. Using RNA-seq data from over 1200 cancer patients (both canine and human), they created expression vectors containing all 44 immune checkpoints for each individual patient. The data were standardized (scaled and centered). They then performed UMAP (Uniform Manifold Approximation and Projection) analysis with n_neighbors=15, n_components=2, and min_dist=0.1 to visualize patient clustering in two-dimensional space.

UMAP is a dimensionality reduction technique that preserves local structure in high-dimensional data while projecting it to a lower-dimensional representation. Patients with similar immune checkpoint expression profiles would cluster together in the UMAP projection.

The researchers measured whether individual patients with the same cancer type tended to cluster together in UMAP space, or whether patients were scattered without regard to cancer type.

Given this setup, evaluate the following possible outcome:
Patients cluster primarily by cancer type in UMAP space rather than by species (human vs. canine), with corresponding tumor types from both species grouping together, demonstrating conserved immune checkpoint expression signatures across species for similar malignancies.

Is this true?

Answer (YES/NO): NO